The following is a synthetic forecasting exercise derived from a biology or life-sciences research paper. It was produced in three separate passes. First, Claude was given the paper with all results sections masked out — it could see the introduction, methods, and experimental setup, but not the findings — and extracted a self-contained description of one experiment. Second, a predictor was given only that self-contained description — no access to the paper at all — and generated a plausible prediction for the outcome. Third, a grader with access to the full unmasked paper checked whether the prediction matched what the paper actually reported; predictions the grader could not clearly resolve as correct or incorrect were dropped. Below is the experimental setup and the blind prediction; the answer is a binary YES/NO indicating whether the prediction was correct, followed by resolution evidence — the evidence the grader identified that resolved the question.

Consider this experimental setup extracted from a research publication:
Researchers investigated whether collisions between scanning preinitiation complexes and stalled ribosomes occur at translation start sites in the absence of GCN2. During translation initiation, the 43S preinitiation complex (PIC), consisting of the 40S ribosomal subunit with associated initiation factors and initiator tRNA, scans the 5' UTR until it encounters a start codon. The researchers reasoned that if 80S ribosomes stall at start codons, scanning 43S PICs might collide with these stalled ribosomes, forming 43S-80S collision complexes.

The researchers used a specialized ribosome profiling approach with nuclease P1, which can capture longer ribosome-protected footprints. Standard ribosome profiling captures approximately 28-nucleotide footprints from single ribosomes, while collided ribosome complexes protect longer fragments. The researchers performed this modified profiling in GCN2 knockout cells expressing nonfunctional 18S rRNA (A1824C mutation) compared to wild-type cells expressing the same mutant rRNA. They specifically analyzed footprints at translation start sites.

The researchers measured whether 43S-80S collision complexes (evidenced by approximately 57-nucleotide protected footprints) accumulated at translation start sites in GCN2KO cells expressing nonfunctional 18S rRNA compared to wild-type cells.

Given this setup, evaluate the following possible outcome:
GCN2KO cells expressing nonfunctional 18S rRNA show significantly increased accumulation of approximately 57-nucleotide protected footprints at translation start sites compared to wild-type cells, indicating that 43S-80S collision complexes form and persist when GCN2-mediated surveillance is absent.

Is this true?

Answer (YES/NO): YES